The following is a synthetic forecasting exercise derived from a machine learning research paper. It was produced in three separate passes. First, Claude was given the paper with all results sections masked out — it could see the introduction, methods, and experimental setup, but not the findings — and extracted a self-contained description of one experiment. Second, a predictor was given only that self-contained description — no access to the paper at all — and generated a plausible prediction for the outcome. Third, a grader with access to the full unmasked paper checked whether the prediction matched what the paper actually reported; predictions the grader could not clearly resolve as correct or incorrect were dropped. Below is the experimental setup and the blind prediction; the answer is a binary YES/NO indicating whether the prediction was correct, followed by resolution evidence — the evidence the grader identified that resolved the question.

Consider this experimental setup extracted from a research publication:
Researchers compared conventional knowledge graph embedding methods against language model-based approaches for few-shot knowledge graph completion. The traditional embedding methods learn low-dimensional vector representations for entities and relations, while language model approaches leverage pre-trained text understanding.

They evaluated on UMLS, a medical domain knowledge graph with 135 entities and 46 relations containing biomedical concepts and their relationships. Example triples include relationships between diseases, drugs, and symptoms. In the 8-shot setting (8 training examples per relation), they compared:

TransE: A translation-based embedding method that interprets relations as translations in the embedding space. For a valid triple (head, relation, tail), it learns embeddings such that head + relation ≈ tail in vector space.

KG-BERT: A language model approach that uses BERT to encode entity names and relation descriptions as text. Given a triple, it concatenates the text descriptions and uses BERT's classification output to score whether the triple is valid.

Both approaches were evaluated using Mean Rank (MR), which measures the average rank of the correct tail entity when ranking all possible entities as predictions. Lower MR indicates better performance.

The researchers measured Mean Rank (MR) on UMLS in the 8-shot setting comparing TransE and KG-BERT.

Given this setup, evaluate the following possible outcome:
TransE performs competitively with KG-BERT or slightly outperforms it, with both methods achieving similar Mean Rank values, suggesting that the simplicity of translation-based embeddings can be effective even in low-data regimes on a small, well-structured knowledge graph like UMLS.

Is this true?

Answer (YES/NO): NO